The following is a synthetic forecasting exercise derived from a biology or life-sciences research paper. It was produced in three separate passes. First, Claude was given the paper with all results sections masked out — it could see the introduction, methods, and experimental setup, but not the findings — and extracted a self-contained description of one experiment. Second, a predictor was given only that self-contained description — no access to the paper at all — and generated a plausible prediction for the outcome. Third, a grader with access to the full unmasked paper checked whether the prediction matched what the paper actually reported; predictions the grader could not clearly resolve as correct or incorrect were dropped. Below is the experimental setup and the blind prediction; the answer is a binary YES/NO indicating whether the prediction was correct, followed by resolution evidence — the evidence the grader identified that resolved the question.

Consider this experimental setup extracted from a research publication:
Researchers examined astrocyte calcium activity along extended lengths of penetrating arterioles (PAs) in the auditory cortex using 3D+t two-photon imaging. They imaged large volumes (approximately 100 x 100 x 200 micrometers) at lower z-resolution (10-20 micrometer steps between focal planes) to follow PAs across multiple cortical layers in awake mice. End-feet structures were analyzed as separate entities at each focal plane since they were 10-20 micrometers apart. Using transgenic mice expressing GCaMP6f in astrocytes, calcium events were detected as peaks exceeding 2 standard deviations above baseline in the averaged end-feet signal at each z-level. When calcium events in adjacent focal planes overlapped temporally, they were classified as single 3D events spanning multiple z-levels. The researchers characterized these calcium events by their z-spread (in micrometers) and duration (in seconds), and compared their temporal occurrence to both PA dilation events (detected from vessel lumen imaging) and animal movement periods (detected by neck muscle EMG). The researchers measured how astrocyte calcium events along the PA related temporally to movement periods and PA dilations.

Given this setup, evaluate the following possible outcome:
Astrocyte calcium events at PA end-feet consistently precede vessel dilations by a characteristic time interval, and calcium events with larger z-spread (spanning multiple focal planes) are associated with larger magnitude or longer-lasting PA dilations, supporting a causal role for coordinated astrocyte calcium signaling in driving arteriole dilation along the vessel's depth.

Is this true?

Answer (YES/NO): NO